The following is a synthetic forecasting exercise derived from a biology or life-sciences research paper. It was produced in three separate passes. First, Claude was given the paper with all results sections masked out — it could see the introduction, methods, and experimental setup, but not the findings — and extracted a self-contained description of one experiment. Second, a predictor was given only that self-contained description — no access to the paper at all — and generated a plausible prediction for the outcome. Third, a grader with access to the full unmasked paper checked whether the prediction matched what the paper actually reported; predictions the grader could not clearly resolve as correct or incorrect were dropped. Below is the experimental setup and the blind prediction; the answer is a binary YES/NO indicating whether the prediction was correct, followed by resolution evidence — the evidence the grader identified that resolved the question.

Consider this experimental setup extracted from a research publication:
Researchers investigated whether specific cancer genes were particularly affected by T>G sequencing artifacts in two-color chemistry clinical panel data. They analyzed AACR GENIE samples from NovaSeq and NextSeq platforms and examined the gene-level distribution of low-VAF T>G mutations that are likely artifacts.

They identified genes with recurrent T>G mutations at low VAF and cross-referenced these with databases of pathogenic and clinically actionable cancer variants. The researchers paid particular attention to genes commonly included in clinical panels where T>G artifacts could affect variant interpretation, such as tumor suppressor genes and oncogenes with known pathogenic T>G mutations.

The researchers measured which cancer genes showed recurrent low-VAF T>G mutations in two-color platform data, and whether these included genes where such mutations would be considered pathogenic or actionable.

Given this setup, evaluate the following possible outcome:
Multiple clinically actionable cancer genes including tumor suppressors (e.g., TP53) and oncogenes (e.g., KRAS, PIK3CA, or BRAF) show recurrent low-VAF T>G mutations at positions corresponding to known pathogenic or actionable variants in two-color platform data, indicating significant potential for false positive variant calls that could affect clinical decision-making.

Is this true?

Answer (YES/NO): YES